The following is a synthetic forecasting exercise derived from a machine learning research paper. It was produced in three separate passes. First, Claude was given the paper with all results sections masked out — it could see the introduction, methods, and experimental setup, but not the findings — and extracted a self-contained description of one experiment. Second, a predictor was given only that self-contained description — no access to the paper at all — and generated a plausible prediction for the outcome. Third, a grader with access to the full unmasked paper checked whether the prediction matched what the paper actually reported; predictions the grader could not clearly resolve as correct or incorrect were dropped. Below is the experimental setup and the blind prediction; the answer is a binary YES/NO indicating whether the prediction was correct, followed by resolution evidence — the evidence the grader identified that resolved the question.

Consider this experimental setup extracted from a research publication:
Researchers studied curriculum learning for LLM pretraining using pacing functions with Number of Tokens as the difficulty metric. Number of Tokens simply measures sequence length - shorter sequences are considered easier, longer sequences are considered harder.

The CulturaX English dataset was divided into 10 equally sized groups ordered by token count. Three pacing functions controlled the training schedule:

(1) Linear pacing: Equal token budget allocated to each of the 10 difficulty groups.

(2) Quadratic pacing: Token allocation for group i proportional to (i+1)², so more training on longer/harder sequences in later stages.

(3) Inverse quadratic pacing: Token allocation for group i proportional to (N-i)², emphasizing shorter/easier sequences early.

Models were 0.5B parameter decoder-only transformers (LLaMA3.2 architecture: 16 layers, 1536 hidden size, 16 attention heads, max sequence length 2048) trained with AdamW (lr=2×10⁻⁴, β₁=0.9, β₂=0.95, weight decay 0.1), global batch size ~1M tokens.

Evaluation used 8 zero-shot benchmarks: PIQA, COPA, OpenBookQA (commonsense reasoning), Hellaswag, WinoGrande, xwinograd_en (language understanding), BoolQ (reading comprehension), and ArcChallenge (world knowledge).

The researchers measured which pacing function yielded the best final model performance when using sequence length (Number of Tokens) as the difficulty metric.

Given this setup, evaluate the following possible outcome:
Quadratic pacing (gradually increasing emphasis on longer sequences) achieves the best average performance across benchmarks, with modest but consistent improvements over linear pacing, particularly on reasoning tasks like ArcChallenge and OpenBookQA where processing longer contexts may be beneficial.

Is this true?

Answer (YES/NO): NO